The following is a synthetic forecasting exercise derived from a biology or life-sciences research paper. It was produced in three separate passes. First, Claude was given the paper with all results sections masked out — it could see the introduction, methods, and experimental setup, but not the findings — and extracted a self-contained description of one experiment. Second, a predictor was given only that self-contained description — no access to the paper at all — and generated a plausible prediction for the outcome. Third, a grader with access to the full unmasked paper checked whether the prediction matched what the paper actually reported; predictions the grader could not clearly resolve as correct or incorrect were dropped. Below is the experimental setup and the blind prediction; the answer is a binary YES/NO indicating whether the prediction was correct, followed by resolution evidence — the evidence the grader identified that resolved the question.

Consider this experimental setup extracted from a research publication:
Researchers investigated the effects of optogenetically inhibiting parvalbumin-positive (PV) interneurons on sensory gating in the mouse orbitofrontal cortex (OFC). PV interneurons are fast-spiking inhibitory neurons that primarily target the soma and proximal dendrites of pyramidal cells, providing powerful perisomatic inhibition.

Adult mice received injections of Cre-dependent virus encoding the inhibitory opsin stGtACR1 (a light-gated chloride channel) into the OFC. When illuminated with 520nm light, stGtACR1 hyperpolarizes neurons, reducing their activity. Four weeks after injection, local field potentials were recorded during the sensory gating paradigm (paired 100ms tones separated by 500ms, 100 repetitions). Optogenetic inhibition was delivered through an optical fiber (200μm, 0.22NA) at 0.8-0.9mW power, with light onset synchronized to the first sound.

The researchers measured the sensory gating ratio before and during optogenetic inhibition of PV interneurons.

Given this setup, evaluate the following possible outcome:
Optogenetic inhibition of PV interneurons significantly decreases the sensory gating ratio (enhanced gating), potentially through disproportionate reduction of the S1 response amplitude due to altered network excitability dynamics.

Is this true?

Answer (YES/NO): NO